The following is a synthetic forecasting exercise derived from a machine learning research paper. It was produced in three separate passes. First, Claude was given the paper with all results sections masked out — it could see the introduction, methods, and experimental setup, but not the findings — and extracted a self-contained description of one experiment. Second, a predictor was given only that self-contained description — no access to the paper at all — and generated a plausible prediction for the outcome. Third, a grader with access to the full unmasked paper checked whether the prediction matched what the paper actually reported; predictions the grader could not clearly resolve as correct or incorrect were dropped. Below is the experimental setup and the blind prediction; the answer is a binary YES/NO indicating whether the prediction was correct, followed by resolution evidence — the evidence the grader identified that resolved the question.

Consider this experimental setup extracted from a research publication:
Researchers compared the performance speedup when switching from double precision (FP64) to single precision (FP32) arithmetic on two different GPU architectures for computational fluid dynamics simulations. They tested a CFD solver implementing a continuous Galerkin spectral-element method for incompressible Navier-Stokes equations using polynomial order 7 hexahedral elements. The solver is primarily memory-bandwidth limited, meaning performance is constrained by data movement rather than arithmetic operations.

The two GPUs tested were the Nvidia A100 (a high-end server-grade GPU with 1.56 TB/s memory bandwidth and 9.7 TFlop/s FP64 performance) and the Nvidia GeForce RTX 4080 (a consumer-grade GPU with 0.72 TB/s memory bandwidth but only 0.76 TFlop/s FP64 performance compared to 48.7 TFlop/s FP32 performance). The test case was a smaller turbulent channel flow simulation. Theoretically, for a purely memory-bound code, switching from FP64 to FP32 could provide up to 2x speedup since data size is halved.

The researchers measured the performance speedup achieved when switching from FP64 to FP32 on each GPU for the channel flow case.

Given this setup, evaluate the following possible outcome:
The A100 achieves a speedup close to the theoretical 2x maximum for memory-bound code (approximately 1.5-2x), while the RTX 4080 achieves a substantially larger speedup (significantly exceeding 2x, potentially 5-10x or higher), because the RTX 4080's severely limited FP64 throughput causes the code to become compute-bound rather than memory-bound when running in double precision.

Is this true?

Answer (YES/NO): NO